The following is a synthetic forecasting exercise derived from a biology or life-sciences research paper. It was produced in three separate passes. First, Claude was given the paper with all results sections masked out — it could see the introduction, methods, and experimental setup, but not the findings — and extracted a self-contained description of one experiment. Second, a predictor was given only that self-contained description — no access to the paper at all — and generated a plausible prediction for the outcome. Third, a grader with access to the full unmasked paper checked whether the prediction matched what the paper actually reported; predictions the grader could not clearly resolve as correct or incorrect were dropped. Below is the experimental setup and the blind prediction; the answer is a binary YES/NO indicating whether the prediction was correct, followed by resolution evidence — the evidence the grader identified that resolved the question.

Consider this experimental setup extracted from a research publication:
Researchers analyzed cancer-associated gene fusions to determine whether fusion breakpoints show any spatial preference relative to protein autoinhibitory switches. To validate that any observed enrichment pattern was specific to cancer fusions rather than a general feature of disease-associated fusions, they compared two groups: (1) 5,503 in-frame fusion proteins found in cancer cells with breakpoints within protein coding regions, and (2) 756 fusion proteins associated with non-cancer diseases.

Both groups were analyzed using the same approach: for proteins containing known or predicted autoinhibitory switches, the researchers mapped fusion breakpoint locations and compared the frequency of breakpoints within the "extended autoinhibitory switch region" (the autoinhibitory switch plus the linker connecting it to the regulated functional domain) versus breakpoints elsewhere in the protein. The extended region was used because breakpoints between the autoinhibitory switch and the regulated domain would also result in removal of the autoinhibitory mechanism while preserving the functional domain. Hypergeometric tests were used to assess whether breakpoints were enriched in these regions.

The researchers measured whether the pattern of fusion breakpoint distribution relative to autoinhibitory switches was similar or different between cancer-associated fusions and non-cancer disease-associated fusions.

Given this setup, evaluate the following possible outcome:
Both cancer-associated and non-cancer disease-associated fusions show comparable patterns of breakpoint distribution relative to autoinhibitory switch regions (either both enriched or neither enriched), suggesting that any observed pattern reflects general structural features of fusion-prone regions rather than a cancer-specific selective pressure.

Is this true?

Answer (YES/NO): NO